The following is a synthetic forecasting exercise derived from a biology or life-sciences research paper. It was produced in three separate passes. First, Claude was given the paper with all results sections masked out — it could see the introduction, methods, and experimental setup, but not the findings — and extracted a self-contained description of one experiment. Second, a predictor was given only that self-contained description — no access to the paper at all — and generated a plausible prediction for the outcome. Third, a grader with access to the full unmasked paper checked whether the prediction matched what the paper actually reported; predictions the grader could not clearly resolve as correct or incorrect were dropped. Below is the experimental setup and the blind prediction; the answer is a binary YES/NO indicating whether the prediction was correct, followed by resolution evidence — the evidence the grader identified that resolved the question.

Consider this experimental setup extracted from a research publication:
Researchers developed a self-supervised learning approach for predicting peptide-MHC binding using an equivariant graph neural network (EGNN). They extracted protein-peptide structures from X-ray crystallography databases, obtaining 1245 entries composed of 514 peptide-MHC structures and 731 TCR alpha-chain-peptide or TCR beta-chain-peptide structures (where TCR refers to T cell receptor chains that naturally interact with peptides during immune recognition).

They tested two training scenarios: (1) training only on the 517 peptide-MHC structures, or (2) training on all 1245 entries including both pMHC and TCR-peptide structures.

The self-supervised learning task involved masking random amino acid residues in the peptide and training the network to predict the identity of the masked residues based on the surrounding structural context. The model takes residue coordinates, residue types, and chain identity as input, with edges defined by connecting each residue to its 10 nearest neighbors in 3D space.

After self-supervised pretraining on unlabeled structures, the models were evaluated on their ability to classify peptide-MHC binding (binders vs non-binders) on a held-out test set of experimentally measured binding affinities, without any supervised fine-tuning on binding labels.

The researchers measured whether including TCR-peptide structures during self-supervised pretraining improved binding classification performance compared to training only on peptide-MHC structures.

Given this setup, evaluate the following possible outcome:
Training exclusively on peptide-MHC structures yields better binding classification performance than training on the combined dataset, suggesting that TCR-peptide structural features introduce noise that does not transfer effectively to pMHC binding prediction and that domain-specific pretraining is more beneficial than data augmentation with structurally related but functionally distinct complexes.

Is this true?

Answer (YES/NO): NO